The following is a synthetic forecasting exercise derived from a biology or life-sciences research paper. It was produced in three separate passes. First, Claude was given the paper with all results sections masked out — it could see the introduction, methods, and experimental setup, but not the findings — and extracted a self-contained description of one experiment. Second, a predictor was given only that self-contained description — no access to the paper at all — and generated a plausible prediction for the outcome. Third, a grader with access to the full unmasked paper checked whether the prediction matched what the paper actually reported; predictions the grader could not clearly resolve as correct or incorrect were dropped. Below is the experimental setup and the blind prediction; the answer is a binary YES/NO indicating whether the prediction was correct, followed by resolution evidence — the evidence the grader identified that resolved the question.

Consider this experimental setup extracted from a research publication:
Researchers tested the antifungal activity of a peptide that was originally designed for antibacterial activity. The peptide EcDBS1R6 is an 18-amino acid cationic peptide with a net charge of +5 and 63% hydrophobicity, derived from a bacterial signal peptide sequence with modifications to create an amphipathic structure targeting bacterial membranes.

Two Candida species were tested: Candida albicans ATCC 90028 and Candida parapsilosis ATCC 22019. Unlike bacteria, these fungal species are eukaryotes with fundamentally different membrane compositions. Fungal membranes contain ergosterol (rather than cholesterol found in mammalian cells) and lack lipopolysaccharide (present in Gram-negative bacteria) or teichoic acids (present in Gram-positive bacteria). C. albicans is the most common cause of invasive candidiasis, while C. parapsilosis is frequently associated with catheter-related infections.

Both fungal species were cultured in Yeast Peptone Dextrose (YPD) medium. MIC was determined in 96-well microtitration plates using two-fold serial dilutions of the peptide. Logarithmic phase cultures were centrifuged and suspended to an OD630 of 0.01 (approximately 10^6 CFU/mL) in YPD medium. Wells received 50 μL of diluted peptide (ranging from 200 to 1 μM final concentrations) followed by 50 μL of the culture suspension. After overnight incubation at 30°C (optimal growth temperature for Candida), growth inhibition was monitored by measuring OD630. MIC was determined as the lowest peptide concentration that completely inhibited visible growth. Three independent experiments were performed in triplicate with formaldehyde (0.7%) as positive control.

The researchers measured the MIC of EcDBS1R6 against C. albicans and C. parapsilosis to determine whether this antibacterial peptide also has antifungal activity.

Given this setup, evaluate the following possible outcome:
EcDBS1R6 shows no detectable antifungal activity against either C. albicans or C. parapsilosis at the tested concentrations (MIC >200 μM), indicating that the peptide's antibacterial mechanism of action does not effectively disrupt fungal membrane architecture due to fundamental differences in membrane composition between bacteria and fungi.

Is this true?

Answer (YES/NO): NO